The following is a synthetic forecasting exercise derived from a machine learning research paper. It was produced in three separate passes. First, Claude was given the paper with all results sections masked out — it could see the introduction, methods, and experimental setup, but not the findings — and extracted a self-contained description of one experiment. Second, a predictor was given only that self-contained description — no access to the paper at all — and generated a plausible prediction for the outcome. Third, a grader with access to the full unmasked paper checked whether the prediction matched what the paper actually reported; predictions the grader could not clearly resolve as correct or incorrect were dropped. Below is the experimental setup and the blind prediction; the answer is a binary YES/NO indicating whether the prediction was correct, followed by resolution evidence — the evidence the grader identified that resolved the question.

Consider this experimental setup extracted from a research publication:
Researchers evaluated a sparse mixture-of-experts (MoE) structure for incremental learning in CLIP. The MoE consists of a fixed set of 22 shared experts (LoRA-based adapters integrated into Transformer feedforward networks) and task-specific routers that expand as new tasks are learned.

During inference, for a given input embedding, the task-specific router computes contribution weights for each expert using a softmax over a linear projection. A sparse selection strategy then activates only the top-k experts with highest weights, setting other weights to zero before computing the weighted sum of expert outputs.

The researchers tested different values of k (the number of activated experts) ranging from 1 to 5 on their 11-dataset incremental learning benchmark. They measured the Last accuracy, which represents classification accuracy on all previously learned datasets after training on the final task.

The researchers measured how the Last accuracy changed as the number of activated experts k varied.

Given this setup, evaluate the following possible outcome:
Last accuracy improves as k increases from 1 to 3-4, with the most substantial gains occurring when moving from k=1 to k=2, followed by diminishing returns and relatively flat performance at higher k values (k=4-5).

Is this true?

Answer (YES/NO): NO